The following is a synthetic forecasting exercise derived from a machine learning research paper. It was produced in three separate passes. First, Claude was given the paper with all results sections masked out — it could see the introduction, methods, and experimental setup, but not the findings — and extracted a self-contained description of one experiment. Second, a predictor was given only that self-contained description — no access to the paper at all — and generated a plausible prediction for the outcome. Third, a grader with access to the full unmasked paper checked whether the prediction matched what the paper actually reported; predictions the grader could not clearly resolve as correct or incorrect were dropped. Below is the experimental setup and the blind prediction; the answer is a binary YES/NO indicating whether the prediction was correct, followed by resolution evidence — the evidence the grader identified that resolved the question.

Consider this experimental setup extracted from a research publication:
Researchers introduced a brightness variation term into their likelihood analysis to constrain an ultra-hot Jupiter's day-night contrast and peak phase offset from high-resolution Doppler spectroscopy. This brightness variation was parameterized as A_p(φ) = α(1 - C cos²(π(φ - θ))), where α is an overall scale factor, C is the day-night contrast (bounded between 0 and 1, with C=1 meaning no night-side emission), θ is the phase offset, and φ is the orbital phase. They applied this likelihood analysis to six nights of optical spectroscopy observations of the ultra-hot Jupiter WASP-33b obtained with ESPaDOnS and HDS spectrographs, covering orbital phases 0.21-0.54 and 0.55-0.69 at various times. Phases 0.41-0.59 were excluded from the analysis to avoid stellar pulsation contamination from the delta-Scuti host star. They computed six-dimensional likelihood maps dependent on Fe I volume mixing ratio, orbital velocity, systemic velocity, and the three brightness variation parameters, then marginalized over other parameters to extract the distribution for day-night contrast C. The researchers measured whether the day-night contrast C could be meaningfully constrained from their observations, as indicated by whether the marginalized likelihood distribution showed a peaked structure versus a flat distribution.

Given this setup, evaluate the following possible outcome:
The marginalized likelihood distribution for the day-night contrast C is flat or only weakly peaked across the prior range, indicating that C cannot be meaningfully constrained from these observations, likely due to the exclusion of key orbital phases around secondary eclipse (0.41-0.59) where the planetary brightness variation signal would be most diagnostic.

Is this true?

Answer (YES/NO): NO